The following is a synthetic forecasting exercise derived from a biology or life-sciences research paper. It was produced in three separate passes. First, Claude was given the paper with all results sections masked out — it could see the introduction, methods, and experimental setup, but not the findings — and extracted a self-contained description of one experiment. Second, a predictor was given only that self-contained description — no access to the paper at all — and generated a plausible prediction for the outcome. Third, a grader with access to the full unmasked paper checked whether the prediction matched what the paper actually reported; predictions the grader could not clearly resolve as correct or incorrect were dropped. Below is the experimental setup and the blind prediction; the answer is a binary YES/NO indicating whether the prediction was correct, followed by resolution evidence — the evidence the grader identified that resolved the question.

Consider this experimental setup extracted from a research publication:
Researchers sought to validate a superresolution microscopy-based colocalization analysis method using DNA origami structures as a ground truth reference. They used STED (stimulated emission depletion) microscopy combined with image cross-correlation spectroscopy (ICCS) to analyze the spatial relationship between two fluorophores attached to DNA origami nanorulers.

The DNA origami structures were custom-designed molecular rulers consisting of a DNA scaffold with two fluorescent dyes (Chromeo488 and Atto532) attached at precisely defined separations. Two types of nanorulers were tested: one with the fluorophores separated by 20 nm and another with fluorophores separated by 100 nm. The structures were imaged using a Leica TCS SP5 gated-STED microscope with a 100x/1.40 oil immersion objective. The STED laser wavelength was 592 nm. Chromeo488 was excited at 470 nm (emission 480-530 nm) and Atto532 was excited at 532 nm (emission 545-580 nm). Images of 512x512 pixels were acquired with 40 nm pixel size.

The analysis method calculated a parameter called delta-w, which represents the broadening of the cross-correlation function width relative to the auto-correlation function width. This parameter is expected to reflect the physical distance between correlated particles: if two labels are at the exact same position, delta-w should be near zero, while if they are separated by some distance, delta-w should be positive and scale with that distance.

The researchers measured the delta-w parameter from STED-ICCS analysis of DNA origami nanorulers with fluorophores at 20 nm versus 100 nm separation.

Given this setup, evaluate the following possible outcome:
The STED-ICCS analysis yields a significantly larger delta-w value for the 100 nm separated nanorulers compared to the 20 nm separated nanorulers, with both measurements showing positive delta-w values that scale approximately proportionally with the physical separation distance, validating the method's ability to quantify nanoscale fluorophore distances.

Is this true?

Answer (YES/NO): NO